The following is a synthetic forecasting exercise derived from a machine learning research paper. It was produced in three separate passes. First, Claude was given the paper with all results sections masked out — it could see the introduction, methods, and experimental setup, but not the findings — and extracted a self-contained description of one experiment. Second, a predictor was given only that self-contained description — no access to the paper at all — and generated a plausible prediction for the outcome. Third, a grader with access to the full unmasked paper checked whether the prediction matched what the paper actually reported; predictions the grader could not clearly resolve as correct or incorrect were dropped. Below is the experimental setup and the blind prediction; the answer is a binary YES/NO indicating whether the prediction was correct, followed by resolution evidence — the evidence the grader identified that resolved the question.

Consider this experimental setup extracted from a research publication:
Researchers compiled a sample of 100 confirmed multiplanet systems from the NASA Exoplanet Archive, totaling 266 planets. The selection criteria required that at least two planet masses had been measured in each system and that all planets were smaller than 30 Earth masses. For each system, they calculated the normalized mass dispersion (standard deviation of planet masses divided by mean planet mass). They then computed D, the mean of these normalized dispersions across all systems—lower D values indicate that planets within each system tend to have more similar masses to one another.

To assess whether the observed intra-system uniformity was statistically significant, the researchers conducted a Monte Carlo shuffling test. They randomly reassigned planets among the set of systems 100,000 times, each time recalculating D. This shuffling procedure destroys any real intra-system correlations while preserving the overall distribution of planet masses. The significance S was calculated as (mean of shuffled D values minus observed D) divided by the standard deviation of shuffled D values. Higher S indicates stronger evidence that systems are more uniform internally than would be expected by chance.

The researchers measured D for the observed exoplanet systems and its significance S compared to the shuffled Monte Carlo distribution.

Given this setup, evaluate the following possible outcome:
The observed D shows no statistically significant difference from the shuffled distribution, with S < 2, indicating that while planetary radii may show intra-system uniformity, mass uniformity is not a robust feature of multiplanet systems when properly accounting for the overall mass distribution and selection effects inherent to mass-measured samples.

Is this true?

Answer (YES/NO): NO